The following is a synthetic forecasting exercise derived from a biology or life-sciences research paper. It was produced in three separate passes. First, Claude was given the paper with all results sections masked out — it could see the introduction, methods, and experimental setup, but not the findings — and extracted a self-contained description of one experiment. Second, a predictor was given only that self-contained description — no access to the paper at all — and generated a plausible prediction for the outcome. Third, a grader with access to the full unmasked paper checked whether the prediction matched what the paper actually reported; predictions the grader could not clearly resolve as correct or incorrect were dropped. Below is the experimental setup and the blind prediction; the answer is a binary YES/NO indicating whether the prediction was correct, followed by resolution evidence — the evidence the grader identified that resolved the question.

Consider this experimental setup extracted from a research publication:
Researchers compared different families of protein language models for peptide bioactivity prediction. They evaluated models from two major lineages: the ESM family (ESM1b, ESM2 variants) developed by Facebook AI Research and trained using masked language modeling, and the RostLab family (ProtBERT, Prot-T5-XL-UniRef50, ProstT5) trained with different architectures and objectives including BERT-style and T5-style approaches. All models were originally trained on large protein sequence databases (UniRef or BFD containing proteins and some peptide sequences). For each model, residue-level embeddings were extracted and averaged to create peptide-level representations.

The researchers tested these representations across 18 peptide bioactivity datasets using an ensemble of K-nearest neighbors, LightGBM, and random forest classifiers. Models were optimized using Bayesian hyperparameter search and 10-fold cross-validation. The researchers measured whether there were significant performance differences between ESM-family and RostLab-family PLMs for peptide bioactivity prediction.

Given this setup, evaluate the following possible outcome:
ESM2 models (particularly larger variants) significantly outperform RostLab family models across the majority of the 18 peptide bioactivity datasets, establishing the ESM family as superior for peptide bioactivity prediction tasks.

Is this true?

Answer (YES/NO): NO